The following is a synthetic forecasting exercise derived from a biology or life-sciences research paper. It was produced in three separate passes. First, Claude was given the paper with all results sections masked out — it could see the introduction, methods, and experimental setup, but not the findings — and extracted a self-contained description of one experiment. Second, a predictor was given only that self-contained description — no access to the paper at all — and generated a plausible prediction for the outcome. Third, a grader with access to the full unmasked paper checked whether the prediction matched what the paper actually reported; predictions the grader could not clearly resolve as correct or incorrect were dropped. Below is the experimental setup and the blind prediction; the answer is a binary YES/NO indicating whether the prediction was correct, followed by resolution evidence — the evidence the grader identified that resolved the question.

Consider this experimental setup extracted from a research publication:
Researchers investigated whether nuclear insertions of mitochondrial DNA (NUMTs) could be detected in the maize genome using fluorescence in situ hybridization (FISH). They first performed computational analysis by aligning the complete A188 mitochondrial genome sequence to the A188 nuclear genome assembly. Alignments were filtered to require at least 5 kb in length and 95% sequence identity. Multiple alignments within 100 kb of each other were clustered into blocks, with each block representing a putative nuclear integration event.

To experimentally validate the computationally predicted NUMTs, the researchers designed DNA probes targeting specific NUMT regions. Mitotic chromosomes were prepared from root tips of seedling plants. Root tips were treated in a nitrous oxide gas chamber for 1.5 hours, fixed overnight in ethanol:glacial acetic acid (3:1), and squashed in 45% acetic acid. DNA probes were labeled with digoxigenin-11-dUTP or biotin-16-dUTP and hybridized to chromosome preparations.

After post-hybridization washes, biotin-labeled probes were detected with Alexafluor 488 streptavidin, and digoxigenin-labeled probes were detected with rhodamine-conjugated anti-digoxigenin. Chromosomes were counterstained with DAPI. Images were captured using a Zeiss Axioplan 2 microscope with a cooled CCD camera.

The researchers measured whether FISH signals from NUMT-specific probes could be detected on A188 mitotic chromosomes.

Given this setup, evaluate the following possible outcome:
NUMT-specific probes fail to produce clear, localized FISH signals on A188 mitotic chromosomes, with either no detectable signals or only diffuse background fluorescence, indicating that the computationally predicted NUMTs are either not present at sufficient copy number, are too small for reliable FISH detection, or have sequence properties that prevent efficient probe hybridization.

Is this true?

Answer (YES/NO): NO